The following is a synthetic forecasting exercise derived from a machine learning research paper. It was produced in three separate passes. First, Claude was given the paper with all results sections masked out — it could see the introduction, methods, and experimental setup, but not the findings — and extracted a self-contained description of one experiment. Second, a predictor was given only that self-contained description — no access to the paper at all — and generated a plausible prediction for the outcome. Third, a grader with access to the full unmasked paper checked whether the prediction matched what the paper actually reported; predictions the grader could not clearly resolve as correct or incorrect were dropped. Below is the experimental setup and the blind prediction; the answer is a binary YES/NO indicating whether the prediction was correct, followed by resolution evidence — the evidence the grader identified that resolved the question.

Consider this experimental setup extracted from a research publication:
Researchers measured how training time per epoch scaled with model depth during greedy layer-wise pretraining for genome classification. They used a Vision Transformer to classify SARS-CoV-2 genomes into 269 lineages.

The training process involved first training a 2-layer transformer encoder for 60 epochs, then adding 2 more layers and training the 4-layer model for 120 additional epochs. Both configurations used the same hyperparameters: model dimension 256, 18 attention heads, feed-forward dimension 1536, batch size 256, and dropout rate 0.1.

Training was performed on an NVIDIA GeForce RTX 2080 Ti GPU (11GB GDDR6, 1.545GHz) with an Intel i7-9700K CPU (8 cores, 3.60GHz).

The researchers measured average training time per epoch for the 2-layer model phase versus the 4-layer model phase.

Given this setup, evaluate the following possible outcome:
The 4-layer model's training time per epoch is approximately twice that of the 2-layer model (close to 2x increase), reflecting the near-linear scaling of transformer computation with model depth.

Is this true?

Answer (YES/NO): YES